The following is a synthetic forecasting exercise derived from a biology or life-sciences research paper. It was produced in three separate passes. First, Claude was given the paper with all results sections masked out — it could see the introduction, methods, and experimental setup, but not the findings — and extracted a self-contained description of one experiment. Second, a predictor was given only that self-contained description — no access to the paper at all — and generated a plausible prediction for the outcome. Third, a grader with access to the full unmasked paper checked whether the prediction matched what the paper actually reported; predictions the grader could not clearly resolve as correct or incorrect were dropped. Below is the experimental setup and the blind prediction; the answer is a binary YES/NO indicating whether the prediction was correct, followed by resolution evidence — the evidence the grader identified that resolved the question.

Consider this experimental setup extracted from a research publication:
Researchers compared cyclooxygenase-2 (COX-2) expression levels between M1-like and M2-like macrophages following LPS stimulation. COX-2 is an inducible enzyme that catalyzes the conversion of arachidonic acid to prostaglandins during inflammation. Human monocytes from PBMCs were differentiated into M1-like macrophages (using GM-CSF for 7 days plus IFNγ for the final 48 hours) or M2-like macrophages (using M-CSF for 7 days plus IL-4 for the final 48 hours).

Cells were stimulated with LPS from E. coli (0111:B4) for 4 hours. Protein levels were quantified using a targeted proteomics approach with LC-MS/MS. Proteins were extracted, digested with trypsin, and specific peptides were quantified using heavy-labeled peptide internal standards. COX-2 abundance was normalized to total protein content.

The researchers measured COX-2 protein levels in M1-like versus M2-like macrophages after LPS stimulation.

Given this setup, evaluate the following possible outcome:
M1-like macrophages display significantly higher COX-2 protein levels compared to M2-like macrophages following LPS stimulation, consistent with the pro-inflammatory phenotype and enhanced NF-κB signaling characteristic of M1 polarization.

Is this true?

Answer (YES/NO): YES